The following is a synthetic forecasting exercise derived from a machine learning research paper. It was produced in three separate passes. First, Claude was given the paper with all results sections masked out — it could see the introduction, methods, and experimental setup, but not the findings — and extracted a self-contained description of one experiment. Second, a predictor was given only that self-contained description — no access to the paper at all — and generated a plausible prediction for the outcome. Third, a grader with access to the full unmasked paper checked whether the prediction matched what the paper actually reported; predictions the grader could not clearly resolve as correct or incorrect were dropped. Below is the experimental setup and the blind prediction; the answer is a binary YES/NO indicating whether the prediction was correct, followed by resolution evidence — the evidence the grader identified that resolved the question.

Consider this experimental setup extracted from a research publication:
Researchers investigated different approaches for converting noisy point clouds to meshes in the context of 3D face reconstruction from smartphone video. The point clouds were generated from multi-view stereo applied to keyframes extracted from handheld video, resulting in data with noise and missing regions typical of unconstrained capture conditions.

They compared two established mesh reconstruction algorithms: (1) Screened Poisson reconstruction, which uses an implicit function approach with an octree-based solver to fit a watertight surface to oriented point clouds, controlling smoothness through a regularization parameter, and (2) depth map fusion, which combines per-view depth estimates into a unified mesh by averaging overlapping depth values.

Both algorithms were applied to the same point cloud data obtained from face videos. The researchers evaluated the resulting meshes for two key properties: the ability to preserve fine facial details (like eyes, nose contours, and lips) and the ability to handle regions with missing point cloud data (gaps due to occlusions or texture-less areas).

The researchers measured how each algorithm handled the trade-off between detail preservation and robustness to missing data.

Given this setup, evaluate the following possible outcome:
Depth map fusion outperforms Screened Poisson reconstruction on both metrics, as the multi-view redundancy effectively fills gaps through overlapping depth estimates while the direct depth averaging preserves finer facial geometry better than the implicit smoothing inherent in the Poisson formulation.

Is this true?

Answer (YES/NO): NO